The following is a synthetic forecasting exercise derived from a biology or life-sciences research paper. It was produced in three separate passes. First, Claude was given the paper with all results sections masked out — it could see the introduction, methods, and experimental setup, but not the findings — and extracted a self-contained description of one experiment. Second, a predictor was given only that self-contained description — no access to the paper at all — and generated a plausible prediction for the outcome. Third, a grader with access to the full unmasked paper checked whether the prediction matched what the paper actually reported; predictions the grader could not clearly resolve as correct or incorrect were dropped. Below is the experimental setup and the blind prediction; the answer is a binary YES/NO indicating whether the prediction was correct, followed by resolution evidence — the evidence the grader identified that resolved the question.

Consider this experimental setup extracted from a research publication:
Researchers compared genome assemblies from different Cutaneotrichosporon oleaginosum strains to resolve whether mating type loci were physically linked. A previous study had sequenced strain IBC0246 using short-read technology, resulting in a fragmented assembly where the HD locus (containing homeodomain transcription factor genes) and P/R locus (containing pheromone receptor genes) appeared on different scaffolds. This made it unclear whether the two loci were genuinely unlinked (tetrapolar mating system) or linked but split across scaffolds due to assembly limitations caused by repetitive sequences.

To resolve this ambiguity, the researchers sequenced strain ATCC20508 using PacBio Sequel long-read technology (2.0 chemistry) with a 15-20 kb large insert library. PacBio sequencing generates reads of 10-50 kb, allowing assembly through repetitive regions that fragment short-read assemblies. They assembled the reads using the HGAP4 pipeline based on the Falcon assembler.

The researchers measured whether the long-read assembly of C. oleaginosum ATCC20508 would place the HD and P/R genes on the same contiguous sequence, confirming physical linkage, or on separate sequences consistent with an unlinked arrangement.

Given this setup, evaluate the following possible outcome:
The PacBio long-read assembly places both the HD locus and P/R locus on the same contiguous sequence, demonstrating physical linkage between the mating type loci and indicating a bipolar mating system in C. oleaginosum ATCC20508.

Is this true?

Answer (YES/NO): YES